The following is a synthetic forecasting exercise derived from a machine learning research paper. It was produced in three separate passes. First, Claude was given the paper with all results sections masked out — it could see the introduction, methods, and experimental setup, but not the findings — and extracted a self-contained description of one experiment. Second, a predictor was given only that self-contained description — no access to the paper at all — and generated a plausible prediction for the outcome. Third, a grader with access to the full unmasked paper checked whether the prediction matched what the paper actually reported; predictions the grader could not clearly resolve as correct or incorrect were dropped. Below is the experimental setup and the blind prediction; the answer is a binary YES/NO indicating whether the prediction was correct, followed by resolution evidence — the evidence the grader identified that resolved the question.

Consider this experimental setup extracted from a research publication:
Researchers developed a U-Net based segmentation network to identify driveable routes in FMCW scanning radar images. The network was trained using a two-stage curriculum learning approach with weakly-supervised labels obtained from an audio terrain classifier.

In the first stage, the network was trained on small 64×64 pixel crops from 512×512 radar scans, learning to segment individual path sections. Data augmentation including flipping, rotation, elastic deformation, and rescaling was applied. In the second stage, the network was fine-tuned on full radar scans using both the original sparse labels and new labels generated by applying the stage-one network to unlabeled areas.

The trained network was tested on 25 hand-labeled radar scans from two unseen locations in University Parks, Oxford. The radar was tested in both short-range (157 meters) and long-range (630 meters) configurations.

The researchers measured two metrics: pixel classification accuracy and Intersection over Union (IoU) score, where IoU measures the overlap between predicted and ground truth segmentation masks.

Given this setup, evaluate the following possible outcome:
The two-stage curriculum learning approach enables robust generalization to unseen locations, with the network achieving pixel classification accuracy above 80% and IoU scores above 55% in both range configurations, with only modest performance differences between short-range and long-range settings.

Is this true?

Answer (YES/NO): NO